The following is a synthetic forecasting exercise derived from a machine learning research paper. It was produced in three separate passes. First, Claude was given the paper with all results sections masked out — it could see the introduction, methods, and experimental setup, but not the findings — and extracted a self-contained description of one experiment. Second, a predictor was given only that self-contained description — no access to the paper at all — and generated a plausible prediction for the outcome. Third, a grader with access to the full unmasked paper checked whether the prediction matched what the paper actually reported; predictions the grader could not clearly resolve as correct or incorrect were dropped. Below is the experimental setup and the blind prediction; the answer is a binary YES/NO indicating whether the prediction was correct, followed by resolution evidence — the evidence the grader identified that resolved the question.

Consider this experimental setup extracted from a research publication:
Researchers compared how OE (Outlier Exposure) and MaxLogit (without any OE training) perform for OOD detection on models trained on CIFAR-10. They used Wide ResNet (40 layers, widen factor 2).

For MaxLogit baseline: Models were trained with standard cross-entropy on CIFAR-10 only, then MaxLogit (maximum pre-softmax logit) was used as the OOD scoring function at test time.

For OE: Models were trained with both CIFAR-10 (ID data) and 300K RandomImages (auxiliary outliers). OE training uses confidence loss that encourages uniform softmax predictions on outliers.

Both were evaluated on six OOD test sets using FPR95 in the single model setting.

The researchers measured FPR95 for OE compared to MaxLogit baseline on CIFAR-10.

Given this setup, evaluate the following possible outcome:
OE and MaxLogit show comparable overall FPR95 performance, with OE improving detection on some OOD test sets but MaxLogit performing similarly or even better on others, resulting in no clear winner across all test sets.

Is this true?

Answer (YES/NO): NO